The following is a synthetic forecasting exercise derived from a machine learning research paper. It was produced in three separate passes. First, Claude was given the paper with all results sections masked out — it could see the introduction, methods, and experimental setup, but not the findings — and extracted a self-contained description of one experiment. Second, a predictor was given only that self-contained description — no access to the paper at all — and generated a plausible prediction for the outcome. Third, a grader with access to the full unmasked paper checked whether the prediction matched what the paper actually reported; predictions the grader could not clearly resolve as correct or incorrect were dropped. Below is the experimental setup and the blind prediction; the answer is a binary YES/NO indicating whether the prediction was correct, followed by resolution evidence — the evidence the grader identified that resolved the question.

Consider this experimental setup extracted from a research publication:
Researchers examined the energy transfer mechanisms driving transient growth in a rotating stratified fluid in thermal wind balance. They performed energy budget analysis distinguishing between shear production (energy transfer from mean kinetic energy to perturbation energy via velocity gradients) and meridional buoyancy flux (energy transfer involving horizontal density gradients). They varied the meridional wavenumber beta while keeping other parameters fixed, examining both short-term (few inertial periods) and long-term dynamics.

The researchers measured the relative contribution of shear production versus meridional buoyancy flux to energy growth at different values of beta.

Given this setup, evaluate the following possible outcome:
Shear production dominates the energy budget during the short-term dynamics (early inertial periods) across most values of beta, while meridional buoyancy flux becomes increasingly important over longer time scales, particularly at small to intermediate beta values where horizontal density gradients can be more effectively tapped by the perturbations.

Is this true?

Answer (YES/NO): YES